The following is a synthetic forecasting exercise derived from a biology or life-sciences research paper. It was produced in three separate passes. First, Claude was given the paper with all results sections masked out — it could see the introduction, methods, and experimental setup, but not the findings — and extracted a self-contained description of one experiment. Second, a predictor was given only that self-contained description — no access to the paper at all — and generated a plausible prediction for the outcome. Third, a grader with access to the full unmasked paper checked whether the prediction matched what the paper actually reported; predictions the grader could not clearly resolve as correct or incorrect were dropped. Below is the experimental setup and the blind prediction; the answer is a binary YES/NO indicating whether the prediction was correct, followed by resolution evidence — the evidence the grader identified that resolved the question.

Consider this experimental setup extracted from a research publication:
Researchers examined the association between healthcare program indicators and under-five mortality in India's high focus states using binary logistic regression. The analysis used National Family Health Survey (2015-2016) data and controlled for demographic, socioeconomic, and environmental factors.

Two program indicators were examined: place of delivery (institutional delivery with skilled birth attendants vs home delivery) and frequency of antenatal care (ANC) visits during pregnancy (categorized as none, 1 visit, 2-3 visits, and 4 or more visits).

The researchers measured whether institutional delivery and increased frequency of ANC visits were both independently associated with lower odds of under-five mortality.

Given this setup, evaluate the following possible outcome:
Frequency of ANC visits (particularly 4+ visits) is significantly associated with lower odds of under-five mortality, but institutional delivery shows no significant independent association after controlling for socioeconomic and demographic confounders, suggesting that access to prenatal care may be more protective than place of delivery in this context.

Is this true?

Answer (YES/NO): NO